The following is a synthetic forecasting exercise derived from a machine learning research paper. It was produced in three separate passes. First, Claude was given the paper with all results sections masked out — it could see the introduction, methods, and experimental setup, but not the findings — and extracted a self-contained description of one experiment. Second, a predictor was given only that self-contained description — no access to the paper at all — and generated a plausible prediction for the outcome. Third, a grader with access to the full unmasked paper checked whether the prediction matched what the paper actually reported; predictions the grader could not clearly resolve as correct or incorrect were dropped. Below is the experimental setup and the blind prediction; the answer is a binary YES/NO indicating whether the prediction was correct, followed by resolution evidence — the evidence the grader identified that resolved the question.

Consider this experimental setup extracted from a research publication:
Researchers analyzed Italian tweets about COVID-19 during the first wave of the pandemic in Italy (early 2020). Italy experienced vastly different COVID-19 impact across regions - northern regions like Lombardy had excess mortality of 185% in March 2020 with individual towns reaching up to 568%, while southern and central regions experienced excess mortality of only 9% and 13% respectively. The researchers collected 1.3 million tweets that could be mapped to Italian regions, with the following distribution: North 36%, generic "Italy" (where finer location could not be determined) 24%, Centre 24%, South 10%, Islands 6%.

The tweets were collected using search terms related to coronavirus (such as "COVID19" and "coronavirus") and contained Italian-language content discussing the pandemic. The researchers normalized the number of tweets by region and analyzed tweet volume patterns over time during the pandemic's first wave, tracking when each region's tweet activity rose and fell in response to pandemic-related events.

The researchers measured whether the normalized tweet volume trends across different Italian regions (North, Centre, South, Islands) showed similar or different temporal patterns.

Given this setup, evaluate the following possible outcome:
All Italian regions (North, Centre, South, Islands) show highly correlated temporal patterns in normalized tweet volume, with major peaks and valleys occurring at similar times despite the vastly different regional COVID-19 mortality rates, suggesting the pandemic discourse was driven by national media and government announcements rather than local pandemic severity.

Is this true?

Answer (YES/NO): YES